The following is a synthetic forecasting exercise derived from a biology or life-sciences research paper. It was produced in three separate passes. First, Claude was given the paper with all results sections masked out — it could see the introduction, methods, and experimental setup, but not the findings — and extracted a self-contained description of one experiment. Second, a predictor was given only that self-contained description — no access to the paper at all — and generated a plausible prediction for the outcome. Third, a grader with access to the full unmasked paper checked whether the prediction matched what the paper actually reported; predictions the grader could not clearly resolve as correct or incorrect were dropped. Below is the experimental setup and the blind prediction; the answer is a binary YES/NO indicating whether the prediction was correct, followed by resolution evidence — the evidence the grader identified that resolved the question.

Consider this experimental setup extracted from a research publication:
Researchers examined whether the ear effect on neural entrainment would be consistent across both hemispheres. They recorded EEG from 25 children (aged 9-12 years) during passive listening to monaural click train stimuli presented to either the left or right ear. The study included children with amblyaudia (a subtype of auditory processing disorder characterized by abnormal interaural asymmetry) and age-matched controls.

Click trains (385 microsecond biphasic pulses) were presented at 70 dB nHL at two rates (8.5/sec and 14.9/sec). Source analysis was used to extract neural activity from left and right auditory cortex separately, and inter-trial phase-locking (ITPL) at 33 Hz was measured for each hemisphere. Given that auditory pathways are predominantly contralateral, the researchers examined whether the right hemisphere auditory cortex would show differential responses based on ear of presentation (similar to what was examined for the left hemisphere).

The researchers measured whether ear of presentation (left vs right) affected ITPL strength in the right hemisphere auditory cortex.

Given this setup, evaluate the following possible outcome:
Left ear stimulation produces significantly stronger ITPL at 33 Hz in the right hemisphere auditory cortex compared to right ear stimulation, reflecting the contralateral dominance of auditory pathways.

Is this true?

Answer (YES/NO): NO